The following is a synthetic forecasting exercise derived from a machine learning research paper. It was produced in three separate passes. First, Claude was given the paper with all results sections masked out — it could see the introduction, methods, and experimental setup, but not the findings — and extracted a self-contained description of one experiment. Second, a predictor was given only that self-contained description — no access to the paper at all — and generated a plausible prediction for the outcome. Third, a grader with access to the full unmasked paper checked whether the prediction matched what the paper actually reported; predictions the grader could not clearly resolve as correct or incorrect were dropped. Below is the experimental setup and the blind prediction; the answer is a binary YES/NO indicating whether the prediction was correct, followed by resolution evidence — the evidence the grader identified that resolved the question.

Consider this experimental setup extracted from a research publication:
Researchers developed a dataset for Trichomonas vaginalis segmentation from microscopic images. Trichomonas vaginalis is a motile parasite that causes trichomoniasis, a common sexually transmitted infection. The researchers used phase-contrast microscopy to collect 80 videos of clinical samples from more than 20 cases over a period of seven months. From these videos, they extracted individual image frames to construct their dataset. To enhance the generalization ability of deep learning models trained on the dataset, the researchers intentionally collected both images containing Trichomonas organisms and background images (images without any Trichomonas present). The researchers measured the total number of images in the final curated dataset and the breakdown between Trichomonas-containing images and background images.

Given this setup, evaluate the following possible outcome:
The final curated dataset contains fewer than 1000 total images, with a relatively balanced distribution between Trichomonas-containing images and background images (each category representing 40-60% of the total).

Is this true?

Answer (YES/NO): NO